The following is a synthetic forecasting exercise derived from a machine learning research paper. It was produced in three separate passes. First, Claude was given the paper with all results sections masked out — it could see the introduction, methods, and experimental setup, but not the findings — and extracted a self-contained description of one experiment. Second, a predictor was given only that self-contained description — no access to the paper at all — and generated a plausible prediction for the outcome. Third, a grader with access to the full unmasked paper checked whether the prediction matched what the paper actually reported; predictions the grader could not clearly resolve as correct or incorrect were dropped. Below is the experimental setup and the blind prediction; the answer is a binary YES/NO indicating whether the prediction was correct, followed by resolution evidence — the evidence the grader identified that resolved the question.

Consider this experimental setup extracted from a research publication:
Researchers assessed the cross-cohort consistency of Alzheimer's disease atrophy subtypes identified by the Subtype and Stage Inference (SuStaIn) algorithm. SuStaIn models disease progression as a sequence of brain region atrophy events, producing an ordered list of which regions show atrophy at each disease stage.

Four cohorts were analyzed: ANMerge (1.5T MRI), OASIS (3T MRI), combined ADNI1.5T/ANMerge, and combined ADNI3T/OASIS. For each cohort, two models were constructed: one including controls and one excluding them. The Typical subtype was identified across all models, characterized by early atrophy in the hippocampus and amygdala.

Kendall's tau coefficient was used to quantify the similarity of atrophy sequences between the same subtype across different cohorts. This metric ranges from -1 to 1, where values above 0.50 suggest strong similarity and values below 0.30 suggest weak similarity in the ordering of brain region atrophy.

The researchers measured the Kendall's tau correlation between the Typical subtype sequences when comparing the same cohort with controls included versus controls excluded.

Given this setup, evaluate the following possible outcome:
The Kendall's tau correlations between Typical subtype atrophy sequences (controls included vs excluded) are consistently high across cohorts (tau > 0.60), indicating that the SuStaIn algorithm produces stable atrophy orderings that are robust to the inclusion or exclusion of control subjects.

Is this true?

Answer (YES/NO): YES